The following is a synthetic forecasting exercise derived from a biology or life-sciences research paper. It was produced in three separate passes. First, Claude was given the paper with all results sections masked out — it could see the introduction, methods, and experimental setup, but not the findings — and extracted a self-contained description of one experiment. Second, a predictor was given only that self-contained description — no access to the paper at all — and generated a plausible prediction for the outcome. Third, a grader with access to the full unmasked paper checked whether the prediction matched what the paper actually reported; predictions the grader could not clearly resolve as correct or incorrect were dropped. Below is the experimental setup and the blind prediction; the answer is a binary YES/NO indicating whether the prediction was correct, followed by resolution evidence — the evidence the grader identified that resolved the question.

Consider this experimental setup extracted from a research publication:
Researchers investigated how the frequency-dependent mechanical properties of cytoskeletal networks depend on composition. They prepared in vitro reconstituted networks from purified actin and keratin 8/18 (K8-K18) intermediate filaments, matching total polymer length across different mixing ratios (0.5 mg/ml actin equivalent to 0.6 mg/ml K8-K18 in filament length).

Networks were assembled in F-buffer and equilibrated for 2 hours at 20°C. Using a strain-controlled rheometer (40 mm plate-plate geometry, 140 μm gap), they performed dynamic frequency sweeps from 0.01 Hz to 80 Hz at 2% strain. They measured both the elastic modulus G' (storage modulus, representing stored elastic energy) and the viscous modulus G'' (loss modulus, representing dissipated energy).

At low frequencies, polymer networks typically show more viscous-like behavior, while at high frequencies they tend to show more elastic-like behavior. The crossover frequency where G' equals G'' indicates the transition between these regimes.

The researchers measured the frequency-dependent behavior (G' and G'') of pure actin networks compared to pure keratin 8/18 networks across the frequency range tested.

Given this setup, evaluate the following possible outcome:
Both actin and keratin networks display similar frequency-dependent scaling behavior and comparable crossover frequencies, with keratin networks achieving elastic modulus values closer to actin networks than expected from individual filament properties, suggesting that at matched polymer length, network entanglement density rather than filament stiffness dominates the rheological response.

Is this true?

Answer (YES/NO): NO